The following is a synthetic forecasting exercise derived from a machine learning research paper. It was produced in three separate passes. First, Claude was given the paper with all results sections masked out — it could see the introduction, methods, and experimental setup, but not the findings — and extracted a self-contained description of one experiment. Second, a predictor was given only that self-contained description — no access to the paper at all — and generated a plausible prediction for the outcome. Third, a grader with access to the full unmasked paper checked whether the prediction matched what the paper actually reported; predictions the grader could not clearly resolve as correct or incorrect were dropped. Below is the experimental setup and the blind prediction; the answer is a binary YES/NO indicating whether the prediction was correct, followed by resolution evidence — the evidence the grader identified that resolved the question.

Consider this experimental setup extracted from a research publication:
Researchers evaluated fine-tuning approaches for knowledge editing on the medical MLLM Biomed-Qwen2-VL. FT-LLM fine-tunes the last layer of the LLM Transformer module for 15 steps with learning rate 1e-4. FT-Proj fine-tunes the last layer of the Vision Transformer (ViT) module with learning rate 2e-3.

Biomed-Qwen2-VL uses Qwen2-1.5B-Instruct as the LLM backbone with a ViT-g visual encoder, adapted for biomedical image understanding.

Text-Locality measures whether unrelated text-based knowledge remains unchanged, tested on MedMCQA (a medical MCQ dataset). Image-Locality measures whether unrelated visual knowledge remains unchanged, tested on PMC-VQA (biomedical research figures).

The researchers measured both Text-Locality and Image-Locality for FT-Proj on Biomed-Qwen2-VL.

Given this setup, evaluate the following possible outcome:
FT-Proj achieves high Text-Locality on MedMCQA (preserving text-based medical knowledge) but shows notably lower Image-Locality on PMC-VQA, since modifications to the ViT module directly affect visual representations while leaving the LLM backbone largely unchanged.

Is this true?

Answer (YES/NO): NO